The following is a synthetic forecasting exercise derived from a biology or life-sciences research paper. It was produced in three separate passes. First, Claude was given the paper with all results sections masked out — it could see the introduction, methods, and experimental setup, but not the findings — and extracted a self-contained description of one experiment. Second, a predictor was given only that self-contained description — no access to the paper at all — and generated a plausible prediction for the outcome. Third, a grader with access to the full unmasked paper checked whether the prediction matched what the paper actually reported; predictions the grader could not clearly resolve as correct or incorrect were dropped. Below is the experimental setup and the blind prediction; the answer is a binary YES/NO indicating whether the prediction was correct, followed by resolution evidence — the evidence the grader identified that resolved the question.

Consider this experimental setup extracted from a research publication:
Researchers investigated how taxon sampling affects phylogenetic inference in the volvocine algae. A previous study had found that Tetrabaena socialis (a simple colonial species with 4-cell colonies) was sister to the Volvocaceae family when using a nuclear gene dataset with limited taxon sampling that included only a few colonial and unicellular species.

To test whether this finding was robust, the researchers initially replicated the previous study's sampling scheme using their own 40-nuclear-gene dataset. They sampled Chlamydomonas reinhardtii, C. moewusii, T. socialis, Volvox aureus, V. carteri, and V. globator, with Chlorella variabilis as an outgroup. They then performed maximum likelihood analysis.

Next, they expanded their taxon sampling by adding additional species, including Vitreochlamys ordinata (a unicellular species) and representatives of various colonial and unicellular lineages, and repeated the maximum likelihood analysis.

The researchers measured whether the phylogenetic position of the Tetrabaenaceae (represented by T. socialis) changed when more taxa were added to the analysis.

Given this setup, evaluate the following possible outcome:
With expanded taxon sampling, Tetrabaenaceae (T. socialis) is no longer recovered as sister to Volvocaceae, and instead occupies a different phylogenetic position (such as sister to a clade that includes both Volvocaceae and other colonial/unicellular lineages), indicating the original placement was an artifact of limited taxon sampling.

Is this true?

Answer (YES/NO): YES